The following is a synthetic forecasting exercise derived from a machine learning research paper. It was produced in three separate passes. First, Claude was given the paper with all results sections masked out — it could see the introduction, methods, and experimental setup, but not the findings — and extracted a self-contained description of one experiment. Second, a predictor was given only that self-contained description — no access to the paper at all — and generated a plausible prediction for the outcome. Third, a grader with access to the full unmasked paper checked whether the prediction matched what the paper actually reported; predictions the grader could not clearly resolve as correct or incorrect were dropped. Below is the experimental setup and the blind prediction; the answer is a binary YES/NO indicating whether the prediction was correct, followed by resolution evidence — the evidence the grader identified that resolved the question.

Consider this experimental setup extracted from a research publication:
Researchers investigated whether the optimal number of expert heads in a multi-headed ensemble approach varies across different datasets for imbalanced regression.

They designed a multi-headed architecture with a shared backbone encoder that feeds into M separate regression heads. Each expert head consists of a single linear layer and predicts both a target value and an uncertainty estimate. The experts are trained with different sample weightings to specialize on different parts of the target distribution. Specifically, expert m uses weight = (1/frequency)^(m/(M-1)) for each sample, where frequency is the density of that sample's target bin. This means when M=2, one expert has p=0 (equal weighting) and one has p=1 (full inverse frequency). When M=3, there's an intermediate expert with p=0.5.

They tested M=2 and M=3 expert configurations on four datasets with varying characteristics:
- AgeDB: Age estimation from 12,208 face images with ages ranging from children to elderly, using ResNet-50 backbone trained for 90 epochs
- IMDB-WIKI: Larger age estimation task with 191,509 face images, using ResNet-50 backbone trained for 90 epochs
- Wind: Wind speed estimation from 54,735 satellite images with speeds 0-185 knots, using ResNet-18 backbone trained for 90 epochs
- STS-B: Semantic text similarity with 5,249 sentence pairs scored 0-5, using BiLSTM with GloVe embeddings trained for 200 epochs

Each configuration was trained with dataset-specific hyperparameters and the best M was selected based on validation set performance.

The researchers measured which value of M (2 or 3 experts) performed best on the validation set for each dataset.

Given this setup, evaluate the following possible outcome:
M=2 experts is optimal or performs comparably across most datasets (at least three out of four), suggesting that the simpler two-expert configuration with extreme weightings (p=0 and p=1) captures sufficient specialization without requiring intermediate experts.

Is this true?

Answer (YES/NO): NO